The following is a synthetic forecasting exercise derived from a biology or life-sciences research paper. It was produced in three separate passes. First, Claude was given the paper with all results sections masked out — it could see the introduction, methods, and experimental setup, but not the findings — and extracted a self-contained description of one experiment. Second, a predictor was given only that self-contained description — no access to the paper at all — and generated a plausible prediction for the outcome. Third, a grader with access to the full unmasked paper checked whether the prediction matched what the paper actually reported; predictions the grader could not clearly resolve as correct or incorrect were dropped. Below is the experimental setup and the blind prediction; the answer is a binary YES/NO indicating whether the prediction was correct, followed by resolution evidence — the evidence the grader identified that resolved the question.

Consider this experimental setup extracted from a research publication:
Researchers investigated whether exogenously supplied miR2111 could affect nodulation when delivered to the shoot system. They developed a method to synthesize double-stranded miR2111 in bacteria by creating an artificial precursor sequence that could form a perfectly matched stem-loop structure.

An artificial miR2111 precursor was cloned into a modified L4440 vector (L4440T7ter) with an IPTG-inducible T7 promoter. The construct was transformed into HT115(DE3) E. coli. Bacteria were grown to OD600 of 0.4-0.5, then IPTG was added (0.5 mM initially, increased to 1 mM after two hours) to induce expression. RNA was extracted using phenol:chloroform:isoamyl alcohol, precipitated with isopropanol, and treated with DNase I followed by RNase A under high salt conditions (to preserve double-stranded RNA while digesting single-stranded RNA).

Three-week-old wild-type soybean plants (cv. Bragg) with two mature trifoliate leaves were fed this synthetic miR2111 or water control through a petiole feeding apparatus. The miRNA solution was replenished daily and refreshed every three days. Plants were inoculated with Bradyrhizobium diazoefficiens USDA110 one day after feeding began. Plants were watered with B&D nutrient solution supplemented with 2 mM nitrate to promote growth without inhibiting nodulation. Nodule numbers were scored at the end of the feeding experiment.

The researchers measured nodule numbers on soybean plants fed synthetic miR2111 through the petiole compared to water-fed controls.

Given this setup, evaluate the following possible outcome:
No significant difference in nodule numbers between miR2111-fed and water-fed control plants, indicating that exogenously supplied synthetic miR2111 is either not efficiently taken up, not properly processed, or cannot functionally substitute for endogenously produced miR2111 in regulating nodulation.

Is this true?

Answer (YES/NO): NO